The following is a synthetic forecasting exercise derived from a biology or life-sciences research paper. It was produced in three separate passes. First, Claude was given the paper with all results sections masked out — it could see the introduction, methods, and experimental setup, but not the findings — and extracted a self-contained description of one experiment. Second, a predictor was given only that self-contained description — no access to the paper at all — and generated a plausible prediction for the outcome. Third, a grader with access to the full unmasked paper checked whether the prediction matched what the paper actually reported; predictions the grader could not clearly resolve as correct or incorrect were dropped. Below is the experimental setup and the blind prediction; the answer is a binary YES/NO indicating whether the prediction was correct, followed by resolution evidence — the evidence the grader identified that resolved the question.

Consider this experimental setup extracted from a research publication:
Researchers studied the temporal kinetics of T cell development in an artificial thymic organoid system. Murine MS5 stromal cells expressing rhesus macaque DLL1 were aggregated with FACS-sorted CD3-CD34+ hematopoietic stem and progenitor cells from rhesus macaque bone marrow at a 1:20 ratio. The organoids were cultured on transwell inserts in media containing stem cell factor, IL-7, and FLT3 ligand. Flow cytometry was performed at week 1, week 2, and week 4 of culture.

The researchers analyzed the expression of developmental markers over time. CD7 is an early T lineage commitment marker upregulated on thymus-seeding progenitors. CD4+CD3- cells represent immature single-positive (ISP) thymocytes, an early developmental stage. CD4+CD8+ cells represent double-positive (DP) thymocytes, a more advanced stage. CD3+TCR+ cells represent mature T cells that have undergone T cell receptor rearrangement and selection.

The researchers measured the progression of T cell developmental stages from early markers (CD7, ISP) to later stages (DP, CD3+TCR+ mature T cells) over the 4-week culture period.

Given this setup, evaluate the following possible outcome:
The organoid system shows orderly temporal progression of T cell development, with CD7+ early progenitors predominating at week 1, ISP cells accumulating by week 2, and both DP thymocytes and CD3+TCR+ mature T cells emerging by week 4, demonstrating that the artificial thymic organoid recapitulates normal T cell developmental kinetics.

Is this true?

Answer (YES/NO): NO